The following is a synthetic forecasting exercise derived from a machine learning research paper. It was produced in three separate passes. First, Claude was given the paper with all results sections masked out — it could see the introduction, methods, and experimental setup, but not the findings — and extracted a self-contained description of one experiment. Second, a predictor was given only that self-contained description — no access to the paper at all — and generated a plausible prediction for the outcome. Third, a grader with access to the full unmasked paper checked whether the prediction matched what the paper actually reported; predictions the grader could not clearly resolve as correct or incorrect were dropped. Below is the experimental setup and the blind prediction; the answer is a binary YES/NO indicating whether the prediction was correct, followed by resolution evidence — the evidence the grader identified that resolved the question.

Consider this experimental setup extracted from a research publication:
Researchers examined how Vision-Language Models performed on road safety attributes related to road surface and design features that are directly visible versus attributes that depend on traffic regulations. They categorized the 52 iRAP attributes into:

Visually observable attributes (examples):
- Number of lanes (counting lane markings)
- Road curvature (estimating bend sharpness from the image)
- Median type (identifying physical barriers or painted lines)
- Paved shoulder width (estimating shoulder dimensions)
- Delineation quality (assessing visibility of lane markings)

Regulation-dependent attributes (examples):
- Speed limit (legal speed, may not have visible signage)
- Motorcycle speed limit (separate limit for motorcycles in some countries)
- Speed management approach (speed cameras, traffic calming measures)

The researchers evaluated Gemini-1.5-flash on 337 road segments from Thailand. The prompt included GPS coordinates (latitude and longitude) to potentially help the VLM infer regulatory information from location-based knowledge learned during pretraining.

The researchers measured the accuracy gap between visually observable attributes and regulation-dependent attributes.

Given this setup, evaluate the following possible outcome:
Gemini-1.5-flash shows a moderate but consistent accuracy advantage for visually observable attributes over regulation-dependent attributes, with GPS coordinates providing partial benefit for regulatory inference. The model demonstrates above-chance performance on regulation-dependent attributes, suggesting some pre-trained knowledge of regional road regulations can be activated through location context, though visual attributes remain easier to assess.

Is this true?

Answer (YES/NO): NO